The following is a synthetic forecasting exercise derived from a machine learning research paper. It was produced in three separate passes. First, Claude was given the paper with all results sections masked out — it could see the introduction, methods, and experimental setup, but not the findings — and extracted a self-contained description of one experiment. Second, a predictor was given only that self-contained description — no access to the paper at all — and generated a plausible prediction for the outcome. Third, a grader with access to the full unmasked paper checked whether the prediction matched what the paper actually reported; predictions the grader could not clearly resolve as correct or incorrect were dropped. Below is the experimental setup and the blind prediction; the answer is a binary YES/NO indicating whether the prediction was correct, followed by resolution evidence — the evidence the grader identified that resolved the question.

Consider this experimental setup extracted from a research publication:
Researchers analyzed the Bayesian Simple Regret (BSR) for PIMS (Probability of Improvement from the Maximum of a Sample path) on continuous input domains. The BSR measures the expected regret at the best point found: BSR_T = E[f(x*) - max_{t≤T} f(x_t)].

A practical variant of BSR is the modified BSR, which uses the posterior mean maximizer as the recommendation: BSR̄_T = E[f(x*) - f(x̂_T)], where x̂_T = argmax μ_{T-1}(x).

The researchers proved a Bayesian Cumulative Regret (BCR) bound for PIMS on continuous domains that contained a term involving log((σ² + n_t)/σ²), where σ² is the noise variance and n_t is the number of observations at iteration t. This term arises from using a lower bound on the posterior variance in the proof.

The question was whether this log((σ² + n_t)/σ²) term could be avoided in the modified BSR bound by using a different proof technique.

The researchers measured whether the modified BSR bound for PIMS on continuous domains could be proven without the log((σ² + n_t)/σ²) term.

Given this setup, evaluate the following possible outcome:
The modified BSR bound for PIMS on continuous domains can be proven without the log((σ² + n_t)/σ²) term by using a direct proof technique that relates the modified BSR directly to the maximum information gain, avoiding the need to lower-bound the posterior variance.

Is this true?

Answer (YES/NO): YES